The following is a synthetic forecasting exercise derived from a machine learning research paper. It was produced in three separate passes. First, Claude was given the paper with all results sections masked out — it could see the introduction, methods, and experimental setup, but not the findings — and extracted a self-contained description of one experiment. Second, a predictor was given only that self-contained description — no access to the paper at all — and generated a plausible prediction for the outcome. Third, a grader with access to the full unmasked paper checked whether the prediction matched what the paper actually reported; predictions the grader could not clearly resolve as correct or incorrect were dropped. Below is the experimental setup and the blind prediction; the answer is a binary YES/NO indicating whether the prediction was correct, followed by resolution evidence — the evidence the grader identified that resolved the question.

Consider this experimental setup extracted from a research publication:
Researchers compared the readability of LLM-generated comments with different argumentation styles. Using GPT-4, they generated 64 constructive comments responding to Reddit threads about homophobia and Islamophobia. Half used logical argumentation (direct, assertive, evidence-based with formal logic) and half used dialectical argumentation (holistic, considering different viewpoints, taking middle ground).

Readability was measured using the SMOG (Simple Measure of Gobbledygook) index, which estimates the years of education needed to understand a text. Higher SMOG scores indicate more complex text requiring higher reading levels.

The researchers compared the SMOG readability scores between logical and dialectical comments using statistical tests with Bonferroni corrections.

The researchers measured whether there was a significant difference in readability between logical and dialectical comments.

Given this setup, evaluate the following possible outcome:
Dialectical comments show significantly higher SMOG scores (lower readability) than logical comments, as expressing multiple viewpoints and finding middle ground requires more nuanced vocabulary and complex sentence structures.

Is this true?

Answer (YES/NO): NO